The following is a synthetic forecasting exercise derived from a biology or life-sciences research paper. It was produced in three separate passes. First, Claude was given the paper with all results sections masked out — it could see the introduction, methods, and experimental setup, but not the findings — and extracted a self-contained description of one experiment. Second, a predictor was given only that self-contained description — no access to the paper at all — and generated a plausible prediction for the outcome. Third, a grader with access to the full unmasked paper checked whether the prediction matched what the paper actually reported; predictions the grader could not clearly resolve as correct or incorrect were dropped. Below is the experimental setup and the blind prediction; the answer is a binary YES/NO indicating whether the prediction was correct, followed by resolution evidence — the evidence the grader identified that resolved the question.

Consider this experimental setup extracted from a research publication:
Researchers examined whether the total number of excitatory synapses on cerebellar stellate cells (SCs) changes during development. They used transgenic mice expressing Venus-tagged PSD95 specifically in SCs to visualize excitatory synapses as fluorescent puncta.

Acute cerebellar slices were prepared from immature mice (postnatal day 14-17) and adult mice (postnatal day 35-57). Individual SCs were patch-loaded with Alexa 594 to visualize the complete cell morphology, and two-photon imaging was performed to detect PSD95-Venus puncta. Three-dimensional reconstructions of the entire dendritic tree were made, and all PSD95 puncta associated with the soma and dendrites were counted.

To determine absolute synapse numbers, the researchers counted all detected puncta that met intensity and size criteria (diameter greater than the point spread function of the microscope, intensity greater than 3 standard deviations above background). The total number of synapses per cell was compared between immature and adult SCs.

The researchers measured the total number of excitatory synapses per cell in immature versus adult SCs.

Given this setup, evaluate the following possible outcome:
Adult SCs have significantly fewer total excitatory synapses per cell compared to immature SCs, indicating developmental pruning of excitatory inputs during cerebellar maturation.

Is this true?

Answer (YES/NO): NO